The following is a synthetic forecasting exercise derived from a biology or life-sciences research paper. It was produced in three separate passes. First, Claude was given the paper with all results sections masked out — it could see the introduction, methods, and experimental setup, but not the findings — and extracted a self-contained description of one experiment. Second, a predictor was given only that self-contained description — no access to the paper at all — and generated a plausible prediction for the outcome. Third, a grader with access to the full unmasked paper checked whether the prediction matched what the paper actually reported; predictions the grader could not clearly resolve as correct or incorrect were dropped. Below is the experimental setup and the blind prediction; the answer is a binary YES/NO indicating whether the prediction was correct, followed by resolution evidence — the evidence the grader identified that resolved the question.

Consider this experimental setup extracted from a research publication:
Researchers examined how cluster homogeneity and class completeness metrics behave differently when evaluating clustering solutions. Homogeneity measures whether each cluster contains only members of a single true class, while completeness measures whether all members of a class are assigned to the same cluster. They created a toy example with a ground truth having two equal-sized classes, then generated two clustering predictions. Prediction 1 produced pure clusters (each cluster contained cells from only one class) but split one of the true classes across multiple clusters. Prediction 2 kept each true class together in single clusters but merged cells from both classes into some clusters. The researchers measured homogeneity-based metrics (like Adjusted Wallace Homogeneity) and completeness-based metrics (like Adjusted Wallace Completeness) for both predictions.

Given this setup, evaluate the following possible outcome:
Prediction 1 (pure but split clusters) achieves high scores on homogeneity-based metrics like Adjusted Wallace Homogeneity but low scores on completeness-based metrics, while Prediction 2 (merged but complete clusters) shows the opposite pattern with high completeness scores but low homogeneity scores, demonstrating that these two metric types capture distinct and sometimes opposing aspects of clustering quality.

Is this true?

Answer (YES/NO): YES